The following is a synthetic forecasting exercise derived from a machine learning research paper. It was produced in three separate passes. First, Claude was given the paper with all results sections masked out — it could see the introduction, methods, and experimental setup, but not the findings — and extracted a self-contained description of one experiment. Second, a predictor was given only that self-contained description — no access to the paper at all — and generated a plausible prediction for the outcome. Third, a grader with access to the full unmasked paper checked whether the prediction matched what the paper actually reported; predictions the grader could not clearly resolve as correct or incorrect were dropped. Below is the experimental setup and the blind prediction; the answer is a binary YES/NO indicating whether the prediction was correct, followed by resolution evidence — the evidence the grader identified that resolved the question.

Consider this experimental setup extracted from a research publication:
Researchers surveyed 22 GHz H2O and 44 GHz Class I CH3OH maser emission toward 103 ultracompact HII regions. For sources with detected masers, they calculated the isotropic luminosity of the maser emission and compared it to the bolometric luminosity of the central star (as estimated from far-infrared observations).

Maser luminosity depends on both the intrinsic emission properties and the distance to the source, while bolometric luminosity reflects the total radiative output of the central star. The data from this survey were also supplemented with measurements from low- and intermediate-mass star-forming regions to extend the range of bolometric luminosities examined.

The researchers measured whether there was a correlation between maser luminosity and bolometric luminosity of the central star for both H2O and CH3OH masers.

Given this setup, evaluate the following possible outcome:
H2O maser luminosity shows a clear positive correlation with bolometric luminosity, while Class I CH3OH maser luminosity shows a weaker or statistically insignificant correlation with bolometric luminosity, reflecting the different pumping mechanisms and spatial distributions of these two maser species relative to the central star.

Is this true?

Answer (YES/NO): NO